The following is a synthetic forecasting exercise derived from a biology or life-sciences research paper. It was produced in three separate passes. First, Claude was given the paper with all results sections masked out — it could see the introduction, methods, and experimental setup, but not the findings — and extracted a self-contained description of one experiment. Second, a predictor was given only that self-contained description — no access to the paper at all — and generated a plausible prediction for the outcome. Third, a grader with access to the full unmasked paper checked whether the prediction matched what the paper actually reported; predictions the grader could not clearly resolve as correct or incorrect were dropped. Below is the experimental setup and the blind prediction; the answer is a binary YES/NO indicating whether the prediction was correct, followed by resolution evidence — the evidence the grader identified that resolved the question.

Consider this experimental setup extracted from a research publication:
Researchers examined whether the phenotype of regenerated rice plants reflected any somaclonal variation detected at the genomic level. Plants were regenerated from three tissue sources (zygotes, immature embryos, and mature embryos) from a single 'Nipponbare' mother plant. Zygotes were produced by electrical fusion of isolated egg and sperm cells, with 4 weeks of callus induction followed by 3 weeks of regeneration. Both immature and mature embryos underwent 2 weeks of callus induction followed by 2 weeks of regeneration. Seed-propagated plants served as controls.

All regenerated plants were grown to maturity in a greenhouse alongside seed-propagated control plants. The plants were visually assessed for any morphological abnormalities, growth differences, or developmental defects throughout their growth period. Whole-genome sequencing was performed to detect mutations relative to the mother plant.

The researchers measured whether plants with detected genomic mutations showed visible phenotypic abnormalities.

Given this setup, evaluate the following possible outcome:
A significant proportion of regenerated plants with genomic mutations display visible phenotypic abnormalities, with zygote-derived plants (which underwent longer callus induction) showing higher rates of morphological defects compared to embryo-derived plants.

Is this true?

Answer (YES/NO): NO